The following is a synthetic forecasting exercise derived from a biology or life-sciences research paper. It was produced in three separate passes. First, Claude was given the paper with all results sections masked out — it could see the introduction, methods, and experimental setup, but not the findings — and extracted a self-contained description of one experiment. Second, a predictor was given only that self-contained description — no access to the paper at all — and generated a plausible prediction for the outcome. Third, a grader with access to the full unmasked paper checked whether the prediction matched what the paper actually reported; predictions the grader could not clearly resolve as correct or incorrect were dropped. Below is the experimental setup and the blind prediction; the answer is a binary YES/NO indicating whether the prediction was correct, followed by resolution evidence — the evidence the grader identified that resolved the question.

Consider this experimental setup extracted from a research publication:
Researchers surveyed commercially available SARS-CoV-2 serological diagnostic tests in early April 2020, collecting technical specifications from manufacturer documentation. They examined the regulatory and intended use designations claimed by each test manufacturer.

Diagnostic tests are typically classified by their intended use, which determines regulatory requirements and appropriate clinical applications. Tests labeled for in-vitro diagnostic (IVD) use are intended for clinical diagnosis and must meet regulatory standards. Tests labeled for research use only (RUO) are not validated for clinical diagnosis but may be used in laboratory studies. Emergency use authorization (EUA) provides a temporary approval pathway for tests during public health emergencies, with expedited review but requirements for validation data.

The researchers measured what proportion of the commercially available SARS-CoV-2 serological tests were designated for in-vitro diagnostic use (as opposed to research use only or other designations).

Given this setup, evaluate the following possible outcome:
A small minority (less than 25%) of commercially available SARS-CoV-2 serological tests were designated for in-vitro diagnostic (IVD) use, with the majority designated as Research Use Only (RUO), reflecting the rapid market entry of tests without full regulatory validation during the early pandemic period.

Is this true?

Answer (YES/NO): NO